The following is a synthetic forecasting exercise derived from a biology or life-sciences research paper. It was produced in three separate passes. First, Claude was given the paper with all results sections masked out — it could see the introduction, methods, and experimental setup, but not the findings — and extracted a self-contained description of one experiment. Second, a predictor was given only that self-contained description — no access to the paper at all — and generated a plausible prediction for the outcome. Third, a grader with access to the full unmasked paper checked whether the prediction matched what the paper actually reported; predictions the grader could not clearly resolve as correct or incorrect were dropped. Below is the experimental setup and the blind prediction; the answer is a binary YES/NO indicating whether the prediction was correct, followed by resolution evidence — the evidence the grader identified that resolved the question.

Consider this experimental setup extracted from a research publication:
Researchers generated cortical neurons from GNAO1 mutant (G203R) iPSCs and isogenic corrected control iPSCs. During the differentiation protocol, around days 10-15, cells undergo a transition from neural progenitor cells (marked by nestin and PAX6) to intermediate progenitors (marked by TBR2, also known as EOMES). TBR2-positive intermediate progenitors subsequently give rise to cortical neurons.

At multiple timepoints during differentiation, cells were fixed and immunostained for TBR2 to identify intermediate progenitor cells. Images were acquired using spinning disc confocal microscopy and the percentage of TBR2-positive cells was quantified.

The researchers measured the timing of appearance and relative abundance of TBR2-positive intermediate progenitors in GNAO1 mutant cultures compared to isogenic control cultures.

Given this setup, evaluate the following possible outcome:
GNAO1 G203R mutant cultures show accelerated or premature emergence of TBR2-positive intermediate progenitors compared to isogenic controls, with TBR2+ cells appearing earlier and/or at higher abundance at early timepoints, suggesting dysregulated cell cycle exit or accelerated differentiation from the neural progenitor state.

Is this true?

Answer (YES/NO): NO